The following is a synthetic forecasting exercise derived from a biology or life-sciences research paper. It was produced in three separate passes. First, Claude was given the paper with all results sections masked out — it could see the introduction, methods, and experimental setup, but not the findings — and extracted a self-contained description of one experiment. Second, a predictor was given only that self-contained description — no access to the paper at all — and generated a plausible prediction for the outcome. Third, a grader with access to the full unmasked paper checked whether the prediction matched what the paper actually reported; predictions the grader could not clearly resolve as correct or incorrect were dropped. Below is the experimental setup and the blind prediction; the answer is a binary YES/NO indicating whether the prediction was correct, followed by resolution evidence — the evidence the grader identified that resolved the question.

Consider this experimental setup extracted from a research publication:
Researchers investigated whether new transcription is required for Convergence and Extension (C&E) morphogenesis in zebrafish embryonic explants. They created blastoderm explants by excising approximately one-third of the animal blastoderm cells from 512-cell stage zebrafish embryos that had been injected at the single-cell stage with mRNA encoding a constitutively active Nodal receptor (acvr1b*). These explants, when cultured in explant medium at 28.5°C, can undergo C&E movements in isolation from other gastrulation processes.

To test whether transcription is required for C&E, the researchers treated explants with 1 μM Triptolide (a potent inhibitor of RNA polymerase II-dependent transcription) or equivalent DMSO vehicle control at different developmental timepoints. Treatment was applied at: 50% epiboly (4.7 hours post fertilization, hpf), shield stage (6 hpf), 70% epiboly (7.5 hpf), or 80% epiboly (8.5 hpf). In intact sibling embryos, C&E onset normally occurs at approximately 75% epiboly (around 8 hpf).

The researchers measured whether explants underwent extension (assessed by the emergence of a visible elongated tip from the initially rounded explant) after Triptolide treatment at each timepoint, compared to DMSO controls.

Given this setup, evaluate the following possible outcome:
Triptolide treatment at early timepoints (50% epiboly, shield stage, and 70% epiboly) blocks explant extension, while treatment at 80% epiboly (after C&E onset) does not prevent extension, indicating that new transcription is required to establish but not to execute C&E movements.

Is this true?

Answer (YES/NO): NO